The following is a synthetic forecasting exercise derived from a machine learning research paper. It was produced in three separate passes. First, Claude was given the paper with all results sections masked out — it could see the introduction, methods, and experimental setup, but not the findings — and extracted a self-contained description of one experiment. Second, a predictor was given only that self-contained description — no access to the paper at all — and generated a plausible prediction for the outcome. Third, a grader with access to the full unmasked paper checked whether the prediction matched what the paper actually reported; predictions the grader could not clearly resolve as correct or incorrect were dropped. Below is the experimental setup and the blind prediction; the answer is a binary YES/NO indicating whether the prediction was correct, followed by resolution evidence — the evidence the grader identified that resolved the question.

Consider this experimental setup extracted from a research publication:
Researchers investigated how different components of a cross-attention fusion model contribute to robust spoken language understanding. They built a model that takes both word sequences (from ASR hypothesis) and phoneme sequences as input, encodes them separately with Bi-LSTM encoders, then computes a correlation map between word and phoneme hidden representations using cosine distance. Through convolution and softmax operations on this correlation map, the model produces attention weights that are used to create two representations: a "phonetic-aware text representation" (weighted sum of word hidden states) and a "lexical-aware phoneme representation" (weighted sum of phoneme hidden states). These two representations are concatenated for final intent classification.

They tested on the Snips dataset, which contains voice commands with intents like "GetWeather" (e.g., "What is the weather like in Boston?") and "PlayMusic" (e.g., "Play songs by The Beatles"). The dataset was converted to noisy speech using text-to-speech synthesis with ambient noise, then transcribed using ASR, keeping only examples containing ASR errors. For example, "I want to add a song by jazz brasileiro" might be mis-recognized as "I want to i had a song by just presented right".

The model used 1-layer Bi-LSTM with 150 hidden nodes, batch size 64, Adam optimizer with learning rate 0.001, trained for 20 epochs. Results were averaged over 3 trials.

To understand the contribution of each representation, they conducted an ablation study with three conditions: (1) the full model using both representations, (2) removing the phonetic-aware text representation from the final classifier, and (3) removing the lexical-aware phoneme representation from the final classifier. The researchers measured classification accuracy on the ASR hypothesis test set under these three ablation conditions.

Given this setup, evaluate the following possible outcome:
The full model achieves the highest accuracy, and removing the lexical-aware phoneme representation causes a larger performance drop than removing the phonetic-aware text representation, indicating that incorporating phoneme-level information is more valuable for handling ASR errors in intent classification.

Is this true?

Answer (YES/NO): YES